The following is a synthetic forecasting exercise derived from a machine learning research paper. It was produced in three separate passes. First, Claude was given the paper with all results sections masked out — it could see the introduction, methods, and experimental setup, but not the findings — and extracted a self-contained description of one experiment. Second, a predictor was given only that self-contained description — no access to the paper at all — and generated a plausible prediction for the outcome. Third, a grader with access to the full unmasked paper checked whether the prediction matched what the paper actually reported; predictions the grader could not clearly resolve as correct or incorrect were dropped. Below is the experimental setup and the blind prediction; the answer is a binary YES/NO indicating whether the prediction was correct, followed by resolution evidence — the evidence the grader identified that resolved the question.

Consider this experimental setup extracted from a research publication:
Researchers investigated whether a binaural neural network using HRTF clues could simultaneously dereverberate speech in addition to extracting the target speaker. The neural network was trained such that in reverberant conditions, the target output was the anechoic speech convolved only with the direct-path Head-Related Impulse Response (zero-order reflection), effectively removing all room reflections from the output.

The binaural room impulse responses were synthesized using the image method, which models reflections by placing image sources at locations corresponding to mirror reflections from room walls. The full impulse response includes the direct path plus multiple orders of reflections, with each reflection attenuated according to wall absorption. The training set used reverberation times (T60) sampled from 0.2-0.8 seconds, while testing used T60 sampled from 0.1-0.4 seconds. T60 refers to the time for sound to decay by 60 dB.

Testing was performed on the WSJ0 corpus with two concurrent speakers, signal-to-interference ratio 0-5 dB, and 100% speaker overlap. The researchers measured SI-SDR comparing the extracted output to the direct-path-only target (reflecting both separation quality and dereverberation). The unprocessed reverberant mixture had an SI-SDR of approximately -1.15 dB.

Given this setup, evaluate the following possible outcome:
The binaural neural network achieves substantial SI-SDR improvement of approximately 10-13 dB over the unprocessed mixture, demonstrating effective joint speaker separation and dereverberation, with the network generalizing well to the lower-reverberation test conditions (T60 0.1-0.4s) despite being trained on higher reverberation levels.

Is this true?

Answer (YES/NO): YES